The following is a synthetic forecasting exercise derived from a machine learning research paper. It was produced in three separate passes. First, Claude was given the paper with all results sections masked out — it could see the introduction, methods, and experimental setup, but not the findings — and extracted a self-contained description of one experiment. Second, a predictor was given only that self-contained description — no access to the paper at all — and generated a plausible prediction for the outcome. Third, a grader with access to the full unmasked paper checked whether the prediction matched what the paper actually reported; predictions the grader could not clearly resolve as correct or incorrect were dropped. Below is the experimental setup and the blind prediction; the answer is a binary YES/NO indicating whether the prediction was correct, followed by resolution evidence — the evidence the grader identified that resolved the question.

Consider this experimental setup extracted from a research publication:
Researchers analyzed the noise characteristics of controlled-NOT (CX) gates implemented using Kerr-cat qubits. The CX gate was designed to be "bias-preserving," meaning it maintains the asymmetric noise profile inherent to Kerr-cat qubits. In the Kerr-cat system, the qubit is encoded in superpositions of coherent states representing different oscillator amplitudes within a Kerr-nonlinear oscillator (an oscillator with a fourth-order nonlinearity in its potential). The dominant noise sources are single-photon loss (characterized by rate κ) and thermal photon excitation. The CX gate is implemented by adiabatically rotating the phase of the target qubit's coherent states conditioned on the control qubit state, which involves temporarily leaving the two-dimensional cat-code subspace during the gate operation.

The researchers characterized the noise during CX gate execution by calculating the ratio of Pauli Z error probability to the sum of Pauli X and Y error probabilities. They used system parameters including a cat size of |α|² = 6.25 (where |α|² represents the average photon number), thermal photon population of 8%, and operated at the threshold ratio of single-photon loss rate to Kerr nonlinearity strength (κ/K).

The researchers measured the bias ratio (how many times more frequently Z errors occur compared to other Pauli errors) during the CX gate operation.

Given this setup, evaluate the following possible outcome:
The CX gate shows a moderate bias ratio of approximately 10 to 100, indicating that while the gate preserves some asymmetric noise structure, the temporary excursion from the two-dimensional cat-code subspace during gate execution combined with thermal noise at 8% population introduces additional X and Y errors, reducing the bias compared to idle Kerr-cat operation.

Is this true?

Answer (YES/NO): NO